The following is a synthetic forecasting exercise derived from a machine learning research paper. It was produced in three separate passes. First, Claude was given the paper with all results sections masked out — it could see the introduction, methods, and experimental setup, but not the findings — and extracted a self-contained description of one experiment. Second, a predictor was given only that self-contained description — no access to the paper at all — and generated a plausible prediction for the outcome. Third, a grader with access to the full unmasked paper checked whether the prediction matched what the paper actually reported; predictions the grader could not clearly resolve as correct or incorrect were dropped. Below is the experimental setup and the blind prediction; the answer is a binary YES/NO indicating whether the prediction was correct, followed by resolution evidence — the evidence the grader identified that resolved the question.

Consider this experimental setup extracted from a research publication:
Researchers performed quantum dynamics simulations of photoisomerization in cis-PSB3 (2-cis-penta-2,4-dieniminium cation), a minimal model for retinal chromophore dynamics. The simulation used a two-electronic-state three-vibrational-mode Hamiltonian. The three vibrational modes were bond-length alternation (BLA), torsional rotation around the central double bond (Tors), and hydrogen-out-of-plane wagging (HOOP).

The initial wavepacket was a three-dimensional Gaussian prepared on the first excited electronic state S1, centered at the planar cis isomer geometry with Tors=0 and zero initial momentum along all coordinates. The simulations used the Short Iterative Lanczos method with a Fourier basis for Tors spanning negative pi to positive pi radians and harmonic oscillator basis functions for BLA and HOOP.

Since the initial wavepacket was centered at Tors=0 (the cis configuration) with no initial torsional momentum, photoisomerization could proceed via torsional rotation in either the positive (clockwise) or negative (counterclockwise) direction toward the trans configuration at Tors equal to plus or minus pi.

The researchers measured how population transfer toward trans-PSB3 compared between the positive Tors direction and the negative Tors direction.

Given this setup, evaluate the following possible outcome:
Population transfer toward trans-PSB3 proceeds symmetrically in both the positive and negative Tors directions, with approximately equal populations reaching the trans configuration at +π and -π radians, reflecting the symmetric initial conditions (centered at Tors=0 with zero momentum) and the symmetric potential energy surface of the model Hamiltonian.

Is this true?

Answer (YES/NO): YES